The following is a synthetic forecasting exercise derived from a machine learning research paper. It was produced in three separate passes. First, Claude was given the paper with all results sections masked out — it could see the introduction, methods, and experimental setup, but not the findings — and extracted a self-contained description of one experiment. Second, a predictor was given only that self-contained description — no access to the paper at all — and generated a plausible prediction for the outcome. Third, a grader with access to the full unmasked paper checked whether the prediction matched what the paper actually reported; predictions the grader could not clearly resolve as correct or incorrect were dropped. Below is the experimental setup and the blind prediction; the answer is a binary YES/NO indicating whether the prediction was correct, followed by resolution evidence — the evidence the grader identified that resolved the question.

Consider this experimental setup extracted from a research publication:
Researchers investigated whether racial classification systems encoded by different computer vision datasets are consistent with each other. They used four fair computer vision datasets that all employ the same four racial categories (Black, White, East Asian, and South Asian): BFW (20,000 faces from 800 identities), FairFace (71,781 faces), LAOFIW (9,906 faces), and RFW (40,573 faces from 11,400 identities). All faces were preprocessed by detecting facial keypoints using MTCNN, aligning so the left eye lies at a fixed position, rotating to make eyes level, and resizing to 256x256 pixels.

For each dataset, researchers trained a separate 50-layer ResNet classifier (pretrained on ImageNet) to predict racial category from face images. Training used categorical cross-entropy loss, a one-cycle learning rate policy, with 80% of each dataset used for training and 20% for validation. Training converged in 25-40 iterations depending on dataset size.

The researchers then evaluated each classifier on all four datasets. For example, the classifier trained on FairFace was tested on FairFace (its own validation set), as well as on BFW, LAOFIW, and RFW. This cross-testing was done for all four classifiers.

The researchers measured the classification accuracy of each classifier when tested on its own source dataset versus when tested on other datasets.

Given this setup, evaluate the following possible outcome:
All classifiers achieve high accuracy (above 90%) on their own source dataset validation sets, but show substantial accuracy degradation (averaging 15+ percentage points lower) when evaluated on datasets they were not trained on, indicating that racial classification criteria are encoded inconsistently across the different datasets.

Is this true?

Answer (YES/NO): NO